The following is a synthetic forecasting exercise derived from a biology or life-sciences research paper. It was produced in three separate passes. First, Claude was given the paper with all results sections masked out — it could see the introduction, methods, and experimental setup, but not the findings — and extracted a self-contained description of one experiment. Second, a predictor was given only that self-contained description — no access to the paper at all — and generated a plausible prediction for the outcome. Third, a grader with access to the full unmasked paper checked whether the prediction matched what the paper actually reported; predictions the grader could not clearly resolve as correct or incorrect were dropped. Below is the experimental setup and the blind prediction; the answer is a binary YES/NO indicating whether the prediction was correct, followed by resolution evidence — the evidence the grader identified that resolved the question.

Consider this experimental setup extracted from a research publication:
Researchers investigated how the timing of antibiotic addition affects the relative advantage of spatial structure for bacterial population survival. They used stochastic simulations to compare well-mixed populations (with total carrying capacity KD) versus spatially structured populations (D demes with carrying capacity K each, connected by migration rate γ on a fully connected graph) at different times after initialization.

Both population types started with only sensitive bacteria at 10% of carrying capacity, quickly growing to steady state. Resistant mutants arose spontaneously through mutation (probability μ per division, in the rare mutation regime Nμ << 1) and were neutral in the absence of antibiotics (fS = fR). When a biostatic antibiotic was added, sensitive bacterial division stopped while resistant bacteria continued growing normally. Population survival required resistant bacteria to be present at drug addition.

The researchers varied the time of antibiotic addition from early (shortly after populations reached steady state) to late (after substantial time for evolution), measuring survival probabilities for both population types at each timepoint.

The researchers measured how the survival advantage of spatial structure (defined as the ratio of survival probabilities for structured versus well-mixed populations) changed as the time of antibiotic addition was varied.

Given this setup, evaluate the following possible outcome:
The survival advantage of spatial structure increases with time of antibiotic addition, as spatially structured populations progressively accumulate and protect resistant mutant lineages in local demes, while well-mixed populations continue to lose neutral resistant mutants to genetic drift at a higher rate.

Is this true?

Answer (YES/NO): NO